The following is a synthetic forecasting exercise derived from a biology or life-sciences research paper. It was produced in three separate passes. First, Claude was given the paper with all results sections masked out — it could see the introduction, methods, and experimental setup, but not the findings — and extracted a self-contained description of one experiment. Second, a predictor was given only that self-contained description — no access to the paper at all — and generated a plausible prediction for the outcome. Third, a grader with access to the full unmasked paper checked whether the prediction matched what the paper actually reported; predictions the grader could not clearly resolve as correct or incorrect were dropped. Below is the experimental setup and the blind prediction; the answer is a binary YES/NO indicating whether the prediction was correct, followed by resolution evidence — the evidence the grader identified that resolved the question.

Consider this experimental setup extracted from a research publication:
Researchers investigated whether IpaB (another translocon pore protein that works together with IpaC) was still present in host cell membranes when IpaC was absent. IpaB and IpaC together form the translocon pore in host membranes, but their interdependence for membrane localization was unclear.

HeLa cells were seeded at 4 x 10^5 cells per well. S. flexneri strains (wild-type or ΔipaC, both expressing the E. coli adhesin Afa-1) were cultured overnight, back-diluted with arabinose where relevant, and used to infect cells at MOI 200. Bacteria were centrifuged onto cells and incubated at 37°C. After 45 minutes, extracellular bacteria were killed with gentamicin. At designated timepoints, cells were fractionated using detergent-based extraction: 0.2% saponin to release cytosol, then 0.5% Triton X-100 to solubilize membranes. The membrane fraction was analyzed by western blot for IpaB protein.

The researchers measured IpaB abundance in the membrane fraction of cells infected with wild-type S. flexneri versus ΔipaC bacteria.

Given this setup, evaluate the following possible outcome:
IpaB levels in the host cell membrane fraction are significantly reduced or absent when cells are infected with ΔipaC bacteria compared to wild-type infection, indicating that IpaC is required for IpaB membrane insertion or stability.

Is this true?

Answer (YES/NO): NO